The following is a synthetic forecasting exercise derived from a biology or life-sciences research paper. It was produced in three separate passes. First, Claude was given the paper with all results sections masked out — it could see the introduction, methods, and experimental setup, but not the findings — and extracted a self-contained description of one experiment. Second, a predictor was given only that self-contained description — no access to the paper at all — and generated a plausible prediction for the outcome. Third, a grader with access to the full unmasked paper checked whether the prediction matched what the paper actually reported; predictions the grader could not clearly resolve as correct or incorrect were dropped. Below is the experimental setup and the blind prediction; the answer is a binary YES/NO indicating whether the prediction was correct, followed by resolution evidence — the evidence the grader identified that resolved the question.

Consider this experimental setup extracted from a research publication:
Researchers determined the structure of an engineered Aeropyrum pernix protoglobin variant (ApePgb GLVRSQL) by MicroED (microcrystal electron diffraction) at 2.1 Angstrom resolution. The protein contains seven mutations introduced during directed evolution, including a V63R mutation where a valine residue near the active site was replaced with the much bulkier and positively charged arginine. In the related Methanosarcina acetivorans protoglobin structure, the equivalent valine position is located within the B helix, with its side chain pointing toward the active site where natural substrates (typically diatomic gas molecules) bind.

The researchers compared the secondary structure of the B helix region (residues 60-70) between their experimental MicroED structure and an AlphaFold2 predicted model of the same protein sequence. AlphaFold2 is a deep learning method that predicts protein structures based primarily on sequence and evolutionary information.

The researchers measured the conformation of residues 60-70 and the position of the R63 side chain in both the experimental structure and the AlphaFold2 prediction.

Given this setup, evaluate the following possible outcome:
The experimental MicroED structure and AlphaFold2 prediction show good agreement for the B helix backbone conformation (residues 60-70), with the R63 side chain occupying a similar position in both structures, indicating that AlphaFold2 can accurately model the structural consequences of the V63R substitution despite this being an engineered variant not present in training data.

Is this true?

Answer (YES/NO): NO